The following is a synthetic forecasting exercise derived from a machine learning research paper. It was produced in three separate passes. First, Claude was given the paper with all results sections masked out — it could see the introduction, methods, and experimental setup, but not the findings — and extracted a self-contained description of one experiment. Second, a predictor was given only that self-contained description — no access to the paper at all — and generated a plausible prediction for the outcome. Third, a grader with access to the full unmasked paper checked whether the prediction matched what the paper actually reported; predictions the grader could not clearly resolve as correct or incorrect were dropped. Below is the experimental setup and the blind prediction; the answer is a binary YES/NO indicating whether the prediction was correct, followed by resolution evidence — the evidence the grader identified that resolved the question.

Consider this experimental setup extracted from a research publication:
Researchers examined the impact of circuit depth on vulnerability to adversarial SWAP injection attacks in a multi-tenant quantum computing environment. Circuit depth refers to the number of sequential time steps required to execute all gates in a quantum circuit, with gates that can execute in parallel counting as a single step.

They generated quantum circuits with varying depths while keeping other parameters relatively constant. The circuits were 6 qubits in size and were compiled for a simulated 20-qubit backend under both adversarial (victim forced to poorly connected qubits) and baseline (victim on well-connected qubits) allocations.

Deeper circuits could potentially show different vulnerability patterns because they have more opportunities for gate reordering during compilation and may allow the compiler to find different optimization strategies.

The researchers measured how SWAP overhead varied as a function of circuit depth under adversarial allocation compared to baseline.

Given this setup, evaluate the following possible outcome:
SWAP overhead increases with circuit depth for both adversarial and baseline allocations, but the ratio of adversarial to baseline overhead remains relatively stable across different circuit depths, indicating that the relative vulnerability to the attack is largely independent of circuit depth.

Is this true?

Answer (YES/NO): NO